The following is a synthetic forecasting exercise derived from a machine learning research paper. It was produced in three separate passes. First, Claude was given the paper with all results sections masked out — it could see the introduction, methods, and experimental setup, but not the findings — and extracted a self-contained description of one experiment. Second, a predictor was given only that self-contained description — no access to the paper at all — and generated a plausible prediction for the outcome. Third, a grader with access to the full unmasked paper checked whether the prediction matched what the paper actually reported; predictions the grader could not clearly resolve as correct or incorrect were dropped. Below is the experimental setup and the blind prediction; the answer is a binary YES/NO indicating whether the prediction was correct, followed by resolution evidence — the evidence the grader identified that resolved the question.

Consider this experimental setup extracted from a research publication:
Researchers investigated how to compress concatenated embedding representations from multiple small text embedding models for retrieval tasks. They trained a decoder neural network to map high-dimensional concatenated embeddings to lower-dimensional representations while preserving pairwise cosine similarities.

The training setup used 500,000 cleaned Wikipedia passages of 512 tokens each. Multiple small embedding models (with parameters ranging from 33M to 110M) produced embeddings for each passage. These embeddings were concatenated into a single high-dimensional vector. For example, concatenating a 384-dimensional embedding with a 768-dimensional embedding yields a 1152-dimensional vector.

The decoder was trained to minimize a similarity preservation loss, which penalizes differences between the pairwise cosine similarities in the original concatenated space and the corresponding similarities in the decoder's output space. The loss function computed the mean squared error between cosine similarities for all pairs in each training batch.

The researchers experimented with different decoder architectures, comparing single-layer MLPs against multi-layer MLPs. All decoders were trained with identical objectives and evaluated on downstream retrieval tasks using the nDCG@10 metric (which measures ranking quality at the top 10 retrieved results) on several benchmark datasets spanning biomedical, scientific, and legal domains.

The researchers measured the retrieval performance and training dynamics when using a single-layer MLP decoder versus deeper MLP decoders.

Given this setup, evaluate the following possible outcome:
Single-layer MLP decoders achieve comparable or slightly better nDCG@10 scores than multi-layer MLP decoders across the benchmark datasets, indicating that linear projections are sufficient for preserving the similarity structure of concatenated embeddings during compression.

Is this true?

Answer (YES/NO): YES